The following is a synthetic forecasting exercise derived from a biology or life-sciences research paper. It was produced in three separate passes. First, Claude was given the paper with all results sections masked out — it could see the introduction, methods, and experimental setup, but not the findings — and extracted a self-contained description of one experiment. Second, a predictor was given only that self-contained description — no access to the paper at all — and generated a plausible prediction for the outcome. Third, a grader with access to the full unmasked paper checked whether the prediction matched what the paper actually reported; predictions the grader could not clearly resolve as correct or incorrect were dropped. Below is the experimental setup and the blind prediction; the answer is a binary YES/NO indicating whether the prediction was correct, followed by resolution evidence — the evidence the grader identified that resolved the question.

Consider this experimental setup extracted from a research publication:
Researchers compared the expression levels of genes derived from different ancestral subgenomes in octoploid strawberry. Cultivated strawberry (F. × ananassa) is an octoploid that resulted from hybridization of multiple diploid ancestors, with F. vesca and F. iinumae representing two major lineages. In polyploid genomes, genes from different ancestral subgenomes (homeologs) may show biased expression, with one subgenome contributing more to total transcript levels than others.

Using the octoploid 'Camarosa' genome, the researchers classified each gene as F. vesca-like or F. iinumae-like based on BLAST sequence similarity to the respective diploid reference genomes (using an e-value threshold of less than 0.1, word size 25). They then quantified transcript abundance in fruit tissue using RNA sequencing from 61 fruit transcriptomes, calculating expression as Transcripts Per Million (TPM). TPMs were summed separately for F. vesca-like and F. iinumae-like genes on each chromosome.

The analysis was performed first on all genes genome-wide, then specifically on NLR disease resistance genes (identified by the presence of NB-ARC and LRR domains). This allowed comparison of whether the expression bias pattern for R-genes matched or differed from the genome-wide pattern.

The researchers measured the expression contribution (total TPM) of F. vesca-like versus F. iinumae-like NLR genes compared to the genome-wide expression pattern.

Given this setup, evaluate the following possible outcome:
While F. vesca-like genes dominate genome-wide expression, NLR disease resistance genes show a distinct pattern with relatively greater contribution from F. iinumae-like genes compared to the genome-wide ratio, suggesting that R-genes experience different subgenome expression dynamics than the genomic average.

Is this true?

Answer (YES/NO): YES